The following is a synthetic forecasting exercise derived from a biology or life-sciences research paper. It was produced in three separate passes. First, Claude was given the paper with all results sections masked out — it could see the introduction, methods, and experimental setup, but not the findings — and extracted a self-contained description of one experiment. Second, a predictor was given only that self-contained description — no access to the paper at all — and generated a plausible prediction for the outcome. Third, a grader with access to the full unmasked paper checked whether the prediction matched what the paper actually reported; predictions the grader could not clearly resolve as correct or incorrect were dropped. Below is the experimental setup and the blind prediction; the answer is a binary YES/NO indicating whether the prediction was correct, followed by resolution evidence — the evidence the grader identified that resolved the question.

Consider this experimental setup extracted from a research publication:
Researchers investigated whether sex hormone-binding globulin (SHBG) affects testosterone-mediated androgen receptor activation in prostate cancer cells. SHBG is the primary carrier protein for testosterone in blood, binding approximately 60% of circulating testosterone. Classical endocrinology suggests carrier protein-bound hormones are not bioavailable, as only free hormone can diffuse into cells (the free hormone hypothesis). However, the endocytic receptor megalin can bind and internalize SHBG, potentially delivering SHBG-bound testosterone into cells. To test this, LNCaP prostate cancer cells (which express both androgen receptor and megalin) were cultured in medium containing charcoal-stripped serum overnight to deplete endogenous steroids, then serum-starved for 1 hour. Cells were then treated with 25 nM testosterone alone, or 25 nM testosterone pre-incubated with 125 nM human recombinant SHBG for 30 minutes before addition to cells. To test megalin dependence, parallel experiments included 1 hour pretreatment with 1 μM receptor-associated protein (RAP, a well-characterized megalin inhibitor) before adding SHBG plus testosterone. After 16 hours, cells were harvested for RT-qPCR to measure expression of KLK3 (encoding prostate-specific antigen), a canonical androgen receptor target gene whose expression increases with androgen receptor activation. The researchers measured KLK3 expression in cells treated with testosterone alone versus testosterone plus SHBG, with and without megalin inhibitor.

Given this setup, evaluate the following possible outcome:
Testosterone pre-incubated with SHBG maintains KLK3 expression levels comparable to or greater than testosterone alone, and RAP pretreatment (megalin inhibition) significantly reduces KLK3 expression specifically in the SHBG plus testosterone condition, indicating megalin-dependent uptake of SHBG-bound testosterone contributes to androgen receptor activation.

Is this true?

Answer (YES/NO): YES